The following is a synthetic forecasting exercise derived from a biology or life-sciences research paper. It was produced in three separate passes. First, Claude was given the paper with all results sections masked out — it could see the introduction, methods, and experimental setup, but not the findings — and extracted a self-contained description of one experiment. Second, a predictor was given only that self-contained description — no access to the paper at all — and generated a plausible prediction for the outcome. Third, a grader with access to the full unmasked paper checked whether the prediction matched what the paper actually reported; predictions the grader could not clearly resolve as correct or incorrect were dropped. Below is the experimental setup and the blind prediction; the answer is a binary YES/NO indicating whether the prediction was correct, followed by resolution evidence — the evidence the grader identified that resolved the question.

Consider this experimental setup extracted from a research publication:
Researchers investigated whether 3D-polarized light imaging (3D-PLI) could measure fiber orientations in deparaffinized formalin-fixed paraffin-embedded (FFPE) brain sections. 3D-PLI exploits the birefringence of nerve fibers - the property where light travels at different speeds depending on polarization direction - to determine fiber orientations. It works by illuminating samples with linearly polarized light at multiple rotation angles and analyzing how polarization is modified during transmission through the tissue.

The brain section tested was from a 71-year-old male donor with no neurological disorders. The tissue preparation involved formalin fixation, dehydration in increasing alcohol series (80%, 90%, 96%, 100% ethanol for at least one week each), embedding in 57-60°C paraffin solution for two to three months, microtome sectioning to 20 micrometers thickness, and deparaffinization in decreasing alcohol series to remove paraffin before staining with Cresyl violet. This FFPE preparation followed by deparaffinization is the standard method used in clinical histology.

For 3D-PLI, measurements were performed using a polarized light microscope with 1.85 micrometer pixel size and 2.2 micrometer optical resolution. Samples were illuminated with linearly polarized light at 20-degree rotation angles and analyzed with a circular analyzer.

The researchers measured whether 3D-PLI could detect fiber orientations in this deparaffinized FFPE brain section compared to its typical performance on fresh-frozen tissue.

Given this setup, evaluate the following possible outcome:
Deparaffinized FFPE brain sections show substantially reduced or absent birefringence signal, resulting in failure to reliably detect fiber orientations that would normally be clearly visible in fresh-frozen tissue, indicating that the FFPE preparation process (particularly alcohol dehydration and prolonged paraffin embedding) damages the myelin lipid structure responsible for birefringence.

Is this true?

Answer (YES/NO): YES